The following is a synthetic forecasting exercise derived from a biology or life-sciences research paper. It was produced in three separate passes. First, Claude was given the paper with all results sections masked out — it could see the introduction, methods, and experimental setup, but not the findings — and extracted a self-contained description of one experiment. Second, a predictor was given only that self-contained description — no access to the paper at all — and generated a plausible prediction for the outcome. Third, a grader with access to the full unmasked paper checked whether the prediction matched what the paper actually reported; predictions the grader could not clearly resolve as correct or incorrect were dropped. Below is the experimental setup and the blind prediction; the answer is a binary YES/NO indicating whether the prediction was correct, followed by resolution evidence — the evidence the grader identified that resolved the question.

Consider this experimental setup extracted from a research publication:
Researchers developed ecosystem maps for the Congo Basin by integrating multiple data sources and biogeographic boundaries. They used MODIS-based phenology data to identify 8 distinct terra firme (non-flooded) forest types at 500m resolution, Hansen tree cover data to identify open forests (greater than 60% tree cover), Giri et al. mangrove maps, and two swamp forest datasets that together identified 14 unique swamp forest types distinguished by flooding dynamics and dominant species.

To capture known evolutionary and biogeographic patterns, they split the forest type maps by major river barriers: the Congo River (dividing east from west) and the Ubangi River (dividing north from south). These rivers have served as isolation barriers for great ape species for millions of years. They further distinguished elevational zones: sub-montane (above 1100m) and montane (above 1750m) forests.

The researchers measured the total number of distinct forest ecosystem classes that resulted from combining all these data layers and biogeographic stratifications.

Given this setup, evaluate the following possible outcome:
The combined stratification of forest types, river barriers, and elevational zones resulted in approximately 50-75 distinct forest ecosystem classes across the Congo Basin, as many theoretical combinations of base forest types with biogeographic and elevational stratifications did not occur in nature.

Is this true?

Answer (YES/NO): YES